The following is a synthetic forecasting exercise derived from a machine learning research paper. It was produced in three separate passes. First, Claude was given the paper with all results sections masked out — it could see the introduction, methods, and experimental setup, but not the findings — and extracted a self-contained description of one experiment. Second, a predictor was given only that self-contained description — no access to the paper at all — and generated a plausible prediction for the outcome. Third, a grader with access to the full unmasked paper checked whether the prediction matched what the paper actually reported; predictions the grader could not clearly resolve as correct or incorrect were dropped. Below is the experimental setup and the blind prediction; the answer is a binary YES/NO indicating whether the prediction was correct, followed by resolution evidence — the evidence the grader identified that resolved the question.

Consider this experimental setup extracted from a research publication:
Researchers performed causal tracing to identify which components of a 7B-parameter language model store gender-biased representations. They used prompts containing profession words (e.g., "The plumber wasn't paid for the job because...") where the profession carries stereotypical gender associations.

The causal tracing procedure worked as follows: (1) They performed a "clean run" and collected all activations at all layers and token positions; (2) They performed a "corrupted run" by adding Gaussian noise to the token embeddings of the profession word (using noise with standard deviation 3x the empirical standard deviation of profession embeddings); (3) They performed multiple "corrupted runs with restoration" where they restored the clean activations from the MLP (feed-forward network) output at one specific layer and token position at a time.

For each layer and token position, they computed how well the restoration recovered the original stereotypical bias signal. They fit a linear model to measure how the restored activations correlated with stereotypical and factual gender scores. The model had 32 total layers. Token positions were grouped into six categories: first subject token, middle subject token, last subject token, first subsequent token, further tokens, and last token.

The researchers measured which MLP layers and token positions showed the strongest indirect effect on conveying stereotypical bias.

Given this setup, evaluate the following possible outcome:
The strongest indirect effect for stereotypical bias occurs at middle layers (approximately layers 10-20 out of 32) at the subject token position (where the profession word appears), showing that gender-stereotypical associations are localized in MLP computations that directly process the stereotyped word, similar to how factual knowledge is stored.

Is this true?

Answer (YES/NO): NO